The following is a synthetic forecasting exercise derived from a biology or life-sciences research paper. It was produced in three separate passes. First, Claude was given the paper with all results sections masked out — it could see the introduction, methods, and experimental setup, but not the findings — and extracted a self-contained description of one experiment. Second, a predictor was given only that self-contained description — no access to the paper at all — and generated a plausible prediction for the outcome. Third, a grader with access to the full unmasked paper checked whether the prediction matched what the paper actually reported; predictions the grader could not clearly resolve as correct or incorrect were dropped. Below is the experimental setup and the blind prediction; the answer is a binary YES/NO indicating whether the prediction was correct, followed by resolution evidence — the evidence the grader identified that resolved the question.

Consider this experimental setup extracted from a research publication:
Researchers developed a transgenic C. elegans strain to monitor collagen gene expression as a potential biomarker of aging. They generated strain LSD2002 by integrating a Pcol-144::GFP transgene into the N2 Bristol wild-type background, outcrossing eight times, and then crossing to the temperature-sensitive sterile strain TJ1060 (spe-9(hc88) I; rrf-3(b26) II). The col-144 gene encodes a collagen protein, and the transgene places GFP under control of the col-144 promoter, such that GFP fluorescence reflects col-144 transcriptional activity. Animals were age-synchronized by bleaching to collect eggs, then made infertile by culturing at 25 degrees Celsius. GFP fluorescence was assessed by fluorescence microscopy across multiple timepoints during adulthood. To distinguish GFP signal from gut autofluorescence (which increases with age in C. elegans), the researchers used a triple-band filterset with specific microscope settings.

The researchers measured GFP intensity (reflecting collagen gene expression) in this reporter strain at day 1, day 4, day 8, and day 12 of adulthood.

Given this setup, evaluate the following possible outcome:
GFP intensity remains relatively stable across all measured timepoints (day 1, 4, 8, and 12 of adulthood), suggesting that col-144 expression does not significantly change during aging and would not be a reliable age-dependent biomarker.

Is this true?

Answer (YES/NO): NO